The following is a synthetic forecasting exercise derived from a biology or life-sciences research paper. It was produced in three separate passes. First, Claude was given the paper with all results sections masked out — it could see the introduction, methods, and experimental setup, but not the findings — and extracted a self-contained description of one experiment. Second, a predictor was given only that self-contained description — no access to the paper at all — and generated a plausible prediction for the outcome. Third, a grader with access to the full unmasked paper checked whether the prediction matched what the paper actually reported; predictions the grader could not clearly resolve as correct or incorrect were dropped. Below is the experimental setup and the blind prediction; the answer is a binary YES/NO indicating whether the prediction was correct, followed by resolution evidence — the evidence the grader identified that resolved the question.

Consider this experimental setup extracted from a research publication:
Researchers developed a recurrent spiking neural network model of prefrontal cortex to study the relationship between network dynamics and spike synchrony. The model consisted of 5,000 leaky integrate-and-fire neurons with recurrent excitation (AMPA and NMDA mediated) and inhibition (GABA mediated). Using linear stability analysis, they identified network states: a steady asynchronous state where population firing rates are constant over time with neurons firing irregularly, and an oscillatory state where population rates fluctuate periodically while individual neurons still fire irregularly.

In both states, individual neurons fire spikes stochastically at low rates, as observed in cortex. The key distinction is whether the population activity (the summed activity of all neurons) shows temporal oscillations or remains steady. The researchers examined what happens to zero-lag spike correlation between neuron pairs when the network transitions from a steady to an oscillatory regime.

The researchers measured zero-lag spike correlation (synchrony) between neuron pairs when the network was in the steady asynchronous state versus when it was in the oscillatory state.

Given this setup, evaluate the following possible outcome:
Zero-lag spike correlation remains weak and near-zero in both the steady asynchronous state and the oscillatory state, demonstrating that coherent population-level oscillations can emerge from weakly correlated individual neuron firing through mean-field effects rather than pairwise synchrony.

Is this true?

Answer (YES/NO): NO